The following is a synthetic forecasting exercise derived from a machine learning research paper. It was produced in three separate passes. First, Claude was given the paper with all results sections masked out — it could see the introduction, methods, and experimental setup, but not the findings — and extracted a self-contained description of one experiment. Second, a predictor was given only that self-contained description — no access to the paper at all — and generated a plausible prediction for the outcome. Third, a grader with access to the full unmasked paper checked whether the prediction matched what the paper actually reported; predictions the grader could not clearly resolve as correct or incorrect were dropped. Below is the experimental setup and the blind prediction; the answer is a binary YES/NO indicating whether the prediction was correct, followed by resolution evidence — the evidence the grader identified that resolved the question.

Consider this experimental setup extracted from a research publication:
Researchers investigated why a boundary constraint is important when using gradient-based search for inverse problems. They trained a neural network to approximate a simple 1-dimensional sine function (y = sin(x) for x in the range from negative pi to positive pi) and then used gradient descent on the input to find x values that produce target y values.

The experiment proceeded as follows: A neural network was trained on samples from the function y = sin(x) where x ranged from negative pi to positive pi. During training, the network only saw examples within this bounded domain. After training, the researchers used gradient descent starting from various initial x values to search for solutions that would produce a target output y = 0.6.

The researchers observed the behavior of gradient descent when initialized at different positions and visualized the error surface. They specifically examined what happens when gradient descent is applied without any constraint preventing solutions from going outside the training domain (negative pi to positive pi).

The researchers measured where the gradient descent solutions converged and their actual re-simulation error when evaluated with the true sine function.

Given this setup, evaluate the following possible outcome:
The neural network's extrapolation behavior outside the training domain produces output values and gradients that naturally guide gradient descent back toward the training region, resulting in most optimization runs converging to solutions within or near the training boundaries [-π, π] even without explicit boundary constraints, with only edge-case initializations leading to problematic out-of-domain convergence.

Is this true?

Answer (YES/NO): NO